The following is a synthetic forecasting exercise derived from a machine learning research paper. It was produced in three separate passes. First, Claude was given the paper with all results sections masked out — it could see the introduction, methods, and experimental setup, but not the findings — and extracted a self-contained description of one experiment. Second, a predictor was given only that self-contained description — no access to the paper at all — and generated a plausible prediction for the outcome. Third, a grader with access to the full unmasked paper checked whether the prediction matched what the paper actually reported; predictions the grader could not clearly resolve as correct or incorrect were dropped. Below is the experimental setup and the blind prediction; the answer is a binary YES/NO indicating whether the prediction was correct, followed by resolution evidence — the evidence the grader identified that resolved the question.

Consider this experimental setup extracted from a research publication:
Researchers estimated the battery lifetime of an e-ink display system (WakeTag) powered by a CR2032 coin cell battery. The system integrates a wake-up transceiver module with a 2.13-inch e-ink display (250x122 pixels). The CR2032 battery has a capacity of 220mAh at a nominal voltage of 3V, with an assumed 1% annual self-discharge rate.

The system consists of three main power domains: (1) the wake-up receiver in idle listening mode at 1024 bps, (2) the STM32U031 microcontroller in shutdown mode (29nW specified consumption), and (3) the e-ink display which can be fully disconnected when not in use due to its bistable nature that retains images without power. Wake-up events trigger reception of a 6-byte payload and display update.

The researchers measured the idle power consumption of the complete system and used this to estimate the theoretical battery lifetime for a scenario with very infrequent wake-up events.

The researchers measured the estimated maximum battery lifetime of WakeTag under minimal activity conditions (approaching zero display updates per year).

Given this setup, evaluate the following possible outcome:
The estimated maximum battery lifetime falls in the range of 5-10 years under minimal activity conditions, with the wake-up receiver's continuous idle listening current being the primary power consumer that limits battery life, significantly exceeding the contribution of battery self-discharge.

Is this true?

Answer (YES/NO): YES